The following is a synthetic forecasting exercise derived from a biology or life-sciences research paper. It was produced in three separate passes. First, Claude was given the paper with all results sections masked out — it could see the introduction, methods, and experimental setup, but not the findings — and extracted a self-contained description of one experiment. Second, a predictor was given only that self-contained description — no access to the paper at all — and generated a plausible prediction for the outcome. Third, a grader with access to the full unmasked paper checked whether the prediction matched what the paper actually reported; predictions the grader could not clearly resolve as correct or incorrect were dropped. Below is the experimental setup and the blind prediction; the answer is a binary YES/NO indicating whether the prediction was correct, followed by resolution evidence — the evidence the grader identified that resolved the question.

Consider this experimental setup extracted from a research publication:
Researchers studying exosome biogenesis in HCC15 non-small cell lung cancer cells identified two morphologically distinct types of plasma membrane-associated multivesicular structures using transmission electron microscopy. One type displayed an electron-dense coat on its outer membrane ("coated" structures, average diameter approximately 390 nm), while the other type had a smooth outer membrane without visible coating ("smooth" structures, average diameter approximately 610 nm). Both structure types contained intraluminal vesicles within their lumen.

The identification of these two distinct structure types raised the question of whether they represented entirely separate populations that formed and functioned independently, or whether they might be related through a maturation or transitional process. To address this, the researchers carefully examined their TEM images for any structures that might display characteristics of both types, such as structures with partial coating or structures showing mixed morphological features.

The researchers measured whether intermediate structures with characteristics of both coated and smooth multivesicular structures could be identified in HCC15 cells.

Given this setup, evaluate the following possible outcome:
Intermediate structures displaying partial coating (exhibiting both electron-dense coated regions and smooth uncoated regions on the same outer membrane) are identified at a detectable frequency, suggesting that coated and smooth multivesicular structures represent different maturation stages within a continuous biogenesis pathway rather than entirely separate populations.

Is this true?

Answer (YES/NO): YES